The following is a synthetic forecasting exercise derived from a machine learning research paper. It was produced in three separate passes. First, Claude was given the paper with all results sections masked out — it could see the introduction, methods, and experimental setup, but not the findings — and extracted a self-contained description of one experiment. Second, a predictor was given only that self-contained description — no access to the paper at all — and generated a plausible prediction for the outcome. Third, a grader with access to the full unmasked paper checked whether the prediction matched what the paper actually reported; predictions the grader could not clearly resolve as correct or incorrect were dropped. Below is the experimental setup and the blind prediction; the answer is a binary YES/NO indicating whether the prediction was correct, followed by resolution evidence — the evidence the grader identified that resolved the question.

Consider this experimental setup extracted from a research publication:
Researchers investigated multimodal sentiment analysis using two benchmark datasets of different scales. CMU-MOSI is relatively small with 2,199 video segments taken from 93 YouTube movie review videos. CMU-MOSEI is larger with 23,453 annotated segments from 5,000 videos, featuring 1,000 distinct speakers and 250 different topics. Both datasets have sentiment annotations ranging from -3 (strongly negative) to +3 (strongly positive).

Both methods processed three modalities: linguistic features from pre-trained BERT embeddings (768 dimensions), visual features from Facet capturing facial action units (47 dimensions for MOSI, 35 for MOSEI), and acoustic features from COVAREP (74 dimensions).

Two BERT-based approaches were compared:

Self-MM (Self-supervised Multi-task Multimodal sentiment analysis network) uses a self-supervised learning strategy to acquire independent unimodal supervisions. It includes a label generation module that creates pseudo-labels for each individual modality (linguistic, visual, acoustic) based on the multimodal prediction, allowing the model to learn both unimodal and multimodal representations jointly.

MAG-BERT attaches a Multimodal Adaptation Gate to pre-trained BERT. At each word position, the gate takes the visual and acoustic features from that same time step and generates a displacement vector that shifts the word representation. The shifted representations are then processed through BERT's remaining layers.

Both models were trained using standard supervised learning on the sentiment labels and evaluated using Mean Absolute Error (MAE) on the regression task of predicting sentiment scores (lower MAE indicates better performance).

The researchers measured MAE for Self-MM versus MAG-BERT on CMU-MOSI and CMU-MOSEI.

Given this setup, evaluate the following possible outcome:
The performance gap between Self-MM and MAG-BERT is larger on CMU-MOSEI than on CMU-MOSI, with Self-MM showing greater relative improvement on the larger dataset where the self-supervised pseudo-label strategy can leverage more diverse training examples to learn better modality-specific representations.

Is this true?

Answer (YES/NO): NO